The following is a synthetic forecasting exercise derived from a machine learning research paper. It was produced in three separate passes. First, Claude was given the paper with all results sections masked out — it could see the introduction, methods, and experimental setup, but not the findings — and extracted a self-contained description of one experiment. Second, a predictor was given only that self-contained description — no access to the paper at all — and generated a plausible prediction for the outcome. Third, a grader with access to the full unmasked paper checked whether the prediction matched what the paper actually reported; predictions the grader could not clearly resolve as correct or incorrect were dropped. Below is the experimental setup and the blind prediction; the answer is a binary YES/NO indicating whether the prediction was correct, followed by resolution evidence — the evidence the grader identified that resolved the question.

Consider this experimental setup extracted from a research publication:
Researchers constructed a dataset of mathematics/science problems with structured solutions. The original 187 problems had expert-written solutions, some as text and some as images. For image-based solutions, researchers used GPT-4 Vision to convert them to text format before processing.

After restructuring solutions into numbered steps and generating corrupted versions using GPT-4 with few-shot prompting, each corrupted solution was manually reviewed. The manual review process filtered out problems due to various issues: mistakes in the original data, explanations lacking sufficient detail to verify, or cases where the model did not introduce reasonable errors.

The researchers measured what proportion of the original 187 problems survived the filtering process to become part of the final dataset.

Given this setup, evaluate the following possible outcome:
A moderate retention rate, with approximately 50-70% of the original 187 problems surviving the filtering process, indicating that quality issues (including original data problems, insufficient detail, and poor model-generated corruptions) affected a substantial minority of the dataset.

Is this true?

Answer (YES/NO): YES